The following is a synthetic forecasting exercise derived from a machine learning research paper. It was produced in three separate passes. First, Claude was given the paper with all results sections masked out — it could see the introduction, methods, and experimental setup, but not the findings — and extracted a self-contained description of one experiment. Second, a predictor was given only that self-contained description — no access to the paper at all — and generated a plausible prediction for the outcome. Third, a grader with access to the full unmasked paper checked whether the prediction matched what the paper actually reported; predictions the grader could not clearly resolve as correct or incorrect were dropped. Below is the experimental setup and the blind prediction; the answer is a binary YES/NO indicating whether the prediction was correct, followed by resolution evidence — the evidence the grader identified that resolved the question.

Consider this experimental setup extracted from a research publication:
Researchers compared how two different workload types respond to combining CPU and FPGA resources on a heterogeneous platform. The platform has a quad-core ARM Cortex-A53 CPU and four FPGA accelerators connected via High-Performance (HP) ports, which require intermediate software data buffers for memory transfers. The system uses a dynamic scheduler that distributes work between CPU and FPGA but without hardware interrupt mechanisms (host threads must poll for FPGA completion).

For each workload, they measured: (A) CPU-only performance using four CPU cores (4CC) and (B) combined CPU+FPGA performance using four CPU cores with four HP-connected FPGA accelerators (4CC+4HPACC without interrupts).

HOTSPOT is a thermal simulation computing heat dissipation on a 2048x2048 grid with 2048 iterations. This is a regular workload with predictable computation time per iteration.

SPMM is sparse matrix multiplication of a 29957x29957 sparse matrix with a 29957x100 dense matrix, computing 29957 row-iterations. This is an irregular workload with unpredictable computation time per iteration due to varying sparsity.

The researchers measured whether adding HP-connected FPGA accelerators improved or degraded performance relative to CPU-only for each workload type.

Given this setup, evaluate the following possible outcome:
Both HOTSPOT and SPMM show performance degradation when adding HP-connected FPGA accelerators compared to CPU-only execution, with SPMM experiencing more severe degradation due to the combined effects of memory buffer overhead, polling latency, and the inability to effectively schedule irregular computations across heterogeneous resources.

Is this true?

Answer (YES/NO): NO